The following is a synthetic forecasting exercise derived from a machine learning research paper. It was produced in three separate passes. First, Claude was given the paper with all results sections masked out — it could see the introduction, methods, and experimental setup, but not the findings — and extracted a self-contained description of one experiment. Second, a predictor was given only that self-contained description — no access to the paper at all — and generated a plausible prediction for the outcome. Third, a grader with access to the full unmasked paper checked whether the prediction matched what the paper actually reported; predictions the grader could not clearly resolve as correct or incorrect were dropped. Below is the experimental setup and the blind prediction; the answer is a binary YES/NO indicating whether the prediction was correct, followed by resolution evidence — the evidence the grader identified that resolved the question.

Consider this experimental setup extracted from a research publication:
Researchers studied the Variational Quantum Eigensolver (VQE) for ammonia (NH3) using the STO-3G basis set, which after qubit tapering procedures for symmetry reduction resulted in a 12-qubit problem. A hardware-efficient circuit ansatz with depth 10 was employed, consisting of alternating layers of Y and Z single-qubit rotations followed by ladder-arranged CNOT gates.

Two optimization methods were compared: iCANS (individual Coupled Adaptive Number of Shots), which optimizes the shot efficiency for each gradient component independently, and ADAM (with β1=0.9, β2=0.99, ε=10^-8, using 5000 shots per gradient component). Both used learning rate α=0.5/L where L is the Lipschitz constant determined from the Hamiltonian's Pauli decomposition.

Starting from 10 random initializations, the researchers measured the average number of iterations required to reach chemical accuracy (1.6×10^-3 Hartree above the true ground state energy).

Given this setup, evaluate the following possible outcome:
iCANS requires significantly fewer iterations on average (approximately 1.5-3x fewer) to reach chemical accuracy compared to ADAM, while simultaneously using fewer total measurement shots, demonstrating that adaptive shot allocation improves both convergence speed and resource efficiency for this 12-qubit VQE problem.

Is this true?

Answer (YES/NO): NO